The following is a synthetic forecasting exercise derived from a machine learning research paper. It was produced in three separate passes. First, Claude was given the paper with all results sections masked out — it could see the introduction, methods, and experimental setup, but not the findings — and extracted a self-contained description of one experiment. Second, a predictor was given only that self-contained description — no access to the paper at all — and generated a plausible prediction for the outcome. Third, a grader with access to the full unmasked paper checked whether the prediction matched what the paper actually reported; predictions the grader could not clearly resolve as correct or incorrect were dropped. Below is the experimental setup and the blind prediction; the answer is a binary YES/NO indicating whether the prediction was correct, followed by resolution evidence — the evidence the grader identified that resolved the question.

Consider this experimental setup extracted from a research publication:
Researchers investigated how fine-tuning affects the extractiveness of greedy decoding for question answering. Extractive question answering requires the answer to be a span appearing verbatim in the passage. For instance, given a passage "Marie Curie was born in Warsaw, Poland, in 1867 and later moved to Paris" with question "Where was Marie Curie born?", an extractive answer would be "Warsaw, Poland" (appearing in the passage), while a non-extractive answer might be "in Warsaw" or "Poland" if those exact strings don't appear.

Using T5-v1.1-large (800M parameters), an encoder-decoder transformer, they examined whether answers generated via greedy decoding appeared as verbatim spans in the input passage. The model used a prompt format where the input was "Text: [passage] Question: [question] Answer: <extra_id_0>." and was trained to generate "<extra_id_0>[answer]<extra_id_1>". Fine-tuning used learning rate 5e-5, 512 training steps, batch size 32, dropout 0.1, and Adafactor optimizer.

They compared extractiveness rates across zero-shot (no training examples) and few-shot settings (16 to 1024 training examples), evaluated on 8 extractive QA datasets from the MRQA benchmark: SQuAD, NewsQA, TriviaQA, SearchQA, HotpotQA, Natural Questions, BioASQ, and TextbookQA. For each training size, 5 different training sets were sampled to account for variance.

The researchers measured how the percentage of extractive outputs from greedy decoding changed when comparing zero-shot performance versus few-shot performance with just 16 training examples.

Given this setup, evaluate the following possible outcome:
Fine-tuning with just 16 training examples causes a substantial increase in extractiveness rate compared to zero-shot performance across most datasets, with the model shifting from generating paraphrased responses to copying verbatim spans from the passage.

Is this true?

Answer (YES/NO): YES